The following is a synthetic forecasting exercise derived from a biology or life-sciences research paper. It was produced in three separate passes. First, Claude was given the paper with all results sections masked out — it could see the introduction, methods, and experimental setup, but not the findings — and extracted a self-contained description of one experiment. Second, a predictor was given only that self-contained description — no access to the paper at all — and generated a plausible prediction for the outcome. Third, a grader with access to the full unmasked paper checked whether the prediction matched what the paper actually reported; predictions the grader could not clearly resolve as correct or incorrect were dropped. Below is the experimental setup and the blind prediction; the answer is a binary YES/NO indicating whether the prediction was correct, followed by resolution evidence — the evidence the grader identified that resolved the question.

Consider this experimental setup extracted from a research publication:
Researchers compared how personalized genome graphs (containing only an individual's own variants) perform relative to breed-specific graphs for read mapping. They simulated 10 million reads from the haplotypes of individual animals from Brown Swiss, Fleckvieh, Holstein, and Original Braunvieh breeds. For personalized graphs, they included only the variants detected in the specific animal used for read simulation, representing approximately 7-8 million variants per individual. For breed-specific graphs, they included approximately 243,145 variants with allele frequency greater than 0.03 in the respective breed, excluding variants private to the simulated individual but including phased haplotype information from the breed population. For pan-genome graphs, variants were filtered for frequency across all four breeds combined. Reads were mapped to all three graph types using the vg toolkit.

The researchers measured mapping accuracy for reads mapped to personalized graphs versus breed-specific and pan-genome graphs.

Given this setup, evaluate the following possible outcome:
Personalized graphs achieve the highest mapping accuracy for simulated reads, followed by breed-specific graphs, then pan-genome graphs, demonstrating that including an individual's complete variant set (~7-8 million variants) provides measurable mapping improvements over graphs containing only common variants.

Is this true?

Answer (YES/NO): YES